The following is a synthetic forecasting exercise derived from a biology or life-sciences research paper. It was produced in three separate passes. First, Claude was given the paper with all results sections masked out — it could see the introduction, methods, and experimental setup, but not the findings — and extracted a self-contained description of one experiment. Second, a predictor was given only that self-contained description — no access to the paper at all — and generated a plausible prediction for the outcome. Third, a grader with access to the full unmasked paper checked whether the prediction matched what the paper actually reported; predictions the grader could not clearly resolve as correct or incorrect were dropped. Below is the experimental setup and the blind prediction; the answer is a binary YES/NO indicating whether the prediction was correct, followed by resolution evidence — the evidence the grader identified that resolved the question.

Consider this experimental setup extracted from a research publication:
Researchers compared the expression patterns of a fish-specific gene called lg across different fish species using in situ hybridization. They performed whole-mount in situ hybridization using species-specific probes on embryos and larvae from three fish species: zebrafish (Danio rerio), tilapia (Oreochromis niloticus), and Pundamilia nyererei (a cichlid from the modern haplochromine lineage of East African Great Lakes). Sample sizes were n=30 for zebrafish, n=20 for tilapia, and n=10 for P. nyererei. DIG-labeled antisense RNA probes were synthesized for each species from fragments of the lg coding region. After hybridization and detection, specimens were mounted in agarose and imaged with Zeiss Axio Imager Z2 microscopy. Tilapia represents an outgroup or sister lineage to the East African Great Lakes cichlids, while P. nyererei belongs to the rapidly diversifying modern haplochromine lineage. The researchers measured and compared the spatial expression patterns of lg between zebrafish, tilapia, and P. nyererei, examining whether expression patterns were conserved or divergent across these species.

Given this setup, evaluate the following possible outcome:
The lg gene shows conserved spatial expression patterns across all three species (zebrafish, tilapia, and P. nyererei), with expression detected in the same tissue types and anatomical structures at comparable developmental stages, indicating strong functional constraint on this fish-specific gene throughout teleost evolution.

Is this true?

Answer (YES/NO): NO